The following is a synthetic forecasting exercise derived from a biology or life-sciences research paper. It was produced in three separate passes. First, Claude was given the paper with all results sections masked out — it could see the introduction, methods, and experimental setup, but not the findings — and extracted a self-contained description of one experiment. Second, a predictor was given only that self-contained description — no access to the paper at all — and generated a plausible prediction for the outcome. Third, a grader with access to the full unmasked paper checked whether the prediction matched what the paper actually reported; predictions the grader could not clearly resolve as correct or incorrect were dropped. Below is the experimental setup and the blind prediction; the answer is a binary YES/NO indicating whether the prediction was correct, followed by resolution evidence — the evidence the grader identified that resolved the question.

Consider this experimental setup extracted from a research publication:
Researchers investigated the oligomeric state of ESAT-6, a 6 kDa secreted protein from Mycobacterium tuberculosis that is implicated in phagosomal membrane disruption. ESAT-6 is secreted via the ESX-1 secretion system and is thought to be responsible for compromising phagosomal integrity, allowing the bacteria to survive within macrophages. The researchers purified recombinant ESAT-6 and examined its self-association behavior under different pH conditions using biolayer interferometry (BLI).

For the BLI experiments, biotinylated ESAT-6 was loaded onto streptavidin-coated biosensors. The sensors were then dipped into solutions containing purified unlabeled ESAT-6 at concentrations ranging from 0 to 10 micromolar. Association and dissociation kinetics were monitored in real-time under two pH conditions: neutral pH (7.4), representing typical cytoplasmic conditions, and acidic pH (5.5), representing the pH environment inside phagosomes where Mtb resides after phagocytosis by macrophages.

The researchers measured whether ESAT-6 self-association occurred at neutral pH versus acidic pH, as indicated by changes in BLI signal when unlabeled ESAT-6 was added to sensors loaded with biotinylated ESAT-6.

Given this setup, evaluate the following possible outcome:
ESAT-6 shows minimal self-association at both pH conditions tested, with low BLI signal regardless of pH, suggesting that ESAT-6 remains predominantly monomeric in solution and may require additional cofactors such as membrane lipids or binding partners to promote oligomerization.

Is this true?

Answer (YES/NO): NO